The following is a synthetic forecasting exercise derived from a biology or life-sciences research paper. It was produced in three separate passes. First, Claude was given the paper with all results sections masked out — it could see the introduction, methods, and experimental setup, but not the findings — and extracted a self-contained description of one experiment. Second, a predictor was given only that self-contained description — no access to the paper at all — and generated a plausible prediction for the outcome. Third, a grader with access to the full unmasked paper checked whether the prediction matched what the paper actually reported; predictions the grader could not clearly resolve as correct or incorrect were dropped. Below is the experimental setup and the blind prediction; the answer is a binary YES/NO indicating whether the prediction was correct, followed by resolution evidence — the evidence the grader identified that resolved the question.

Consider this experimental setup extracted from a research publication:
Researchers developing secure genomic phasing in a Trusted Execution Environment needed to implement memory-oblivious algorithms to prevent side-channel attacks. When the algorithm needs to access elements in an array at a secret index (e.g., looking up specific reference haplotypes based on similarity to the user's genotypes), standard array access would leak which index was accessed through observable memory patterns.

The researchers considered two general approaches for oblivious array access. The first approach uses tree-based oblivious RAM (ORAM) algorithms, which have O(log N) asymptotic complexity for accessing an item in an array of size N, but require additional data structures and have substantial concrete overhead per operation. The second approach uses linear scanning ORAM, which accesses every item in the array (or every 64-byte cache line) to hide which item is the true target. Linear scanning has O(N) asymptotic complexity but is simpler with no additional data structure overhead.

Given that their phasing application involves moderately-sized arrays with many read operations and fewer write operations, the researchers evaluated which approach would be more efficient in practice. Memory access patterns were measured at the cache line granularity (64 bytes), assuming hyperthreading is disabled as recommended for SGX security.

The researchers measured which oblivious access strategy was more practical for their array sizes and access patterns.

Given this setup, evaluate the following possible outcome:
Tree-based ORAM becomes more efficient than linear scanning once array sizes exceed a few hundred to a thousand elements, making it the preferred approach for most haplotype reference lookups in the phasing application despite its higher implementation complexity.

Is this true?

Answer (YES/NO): NO